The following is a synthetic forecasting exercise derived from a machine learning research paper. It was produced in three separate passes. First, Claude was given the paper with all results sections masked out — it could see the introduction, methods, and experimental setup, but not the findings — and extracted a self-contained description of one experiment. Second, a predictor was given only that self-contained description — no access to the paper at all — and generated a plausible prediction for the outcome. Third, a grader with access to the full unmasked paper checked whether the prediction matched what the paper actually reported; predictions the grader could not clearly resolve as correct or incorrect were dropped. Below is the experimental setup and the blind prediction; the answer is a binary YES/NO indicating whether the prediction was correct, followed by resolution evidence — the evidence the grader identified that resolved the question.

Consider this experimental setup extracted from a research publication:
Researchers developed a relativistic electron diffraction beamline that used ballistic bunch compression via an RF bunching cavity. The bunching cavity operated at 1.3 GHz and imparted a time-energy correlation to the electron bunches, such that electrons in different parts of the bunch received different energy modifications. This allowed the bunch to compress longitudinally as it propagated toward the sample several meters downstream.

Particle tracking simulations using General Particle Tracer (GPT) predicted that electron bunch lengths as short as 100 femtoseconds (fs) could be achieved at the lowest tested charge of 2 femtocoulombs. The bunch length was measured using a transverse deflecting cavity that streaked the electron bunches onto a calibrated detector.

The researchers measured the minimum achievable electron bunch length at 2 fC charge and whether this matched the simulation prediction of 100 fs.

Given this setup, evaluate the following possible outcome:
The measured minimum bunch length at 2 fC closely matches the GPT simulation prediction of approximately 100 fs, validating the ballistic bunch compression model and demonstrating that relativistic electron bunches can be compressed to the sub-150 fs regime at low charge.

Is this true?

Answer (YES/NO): NO